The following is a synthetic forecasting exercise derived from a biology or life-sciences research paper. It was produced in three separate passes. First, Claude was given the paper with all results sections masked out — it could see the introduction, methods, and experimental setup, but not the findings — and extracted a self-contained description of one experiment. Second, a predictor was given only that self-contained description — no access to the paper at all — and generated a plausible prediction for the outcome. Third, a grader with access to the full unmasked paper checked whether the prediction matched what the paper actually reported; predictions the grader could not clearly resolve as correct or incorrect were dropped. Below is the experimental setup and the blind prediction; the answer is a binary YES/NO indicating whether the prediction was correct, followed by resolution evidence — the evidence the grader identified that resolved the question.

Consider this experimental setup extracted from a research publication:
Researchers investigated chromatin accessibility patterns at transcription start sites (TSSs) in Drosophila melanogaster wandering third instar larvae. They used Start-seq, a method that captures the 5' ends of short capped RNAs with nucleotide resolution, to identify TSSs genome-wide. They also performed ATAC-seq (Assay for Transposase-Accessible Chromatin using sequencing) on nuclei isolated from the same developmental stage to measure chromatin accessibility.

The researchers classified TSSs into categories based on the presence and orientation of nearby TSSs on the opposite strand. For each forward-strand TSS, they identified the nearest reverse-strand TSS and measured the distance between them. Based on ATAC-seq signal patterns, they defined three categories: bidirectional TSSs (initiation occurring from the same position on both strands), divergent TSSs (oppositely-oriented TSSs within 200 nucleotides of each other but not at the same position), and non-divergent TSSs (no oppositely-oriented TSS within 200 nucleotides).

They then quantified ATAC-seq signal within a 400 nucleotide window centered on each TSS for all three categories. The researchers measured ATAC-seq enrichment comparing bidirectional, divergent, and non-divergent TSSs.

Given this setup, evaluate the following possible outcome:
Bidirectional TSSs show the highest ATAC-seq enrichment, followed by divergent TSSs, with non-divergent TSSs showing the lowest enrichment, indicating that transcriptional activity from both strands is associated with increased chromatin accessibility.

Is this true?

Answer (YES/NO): NO